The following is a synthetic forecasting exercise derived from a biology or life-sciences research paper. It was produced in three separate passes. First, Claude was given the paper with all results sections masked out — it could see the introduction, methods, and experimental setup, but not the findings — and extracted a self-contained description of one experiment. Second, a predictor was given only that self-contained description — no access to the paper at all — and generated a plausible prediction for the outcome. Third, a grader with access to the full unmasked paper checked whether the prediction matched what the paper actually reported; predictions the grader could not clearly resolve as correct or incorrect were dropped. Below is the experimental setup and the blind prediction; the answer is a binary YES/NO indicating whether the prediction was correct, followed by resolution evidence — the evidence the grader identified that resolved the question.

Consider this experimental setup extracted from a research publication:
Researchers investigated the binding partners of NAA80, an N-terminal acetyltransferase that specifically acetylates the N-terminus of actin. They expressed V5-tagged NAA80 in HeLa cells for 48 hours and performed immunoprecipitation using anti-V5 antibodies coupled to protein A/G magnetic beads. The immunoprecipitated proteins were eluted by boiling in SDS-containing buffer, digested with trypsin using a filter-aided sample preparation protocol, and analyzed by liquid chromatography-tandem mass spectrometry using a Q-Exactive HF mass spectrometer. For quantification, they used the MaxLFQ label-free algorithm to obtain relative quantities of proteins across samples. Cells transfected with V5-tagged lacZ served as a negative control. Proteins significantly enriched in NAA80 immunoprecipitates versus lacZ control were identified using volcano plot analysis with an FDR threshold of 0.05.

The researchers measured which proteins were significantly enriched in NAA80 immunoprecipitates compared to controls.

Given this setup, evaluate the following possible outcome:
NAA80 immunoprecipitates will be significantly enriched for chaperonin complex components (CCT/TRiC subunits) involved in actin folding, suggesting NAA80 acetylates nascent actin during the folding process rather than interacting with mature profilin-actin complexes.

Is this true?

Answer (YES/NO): NO